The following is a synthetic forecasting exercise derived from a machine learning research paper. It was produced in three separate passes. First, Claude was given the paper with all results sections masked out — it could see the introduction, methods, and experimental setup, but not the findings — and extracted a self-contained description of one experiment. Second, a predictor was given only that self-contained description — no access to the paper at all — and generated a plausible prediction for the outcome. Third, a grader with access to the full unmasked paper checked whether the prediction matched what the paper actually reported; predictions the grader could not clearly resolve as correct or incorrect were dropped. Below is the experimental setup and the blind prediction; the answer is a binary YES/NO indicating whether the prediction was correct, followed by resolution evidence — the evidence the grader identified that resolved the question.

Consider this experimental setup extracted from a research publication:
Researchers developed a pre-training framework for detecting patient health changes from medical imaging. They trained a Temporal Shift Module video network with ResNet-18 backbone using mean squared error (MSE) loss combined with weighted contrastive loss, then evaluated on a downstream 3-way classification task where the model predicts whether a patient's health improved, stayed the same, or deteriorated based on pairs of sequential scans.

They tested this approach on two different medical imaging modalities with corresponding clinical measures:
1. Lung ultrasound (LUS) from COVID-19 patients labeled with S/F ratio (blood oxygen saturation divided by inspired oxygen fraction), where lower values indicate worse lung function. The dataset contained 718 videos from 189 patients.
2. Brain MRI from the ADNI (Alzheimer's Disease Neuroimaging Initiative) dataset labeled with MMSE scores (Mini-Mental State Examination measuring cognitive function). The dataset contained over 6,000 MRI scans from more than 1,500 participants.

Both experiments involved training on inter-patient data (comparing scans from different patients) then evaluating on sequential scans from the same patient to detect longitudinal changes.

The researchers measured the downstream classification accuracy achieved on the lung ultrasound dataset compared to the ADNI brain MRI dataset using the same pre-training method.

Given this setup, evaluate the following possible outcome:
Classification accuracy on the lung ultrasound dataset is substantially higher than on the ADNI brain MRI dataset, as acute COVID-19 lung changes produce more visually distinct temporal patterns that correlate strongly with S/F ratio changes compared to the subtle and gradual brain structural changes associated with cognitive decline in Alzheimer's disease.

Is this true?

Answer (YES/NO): YES